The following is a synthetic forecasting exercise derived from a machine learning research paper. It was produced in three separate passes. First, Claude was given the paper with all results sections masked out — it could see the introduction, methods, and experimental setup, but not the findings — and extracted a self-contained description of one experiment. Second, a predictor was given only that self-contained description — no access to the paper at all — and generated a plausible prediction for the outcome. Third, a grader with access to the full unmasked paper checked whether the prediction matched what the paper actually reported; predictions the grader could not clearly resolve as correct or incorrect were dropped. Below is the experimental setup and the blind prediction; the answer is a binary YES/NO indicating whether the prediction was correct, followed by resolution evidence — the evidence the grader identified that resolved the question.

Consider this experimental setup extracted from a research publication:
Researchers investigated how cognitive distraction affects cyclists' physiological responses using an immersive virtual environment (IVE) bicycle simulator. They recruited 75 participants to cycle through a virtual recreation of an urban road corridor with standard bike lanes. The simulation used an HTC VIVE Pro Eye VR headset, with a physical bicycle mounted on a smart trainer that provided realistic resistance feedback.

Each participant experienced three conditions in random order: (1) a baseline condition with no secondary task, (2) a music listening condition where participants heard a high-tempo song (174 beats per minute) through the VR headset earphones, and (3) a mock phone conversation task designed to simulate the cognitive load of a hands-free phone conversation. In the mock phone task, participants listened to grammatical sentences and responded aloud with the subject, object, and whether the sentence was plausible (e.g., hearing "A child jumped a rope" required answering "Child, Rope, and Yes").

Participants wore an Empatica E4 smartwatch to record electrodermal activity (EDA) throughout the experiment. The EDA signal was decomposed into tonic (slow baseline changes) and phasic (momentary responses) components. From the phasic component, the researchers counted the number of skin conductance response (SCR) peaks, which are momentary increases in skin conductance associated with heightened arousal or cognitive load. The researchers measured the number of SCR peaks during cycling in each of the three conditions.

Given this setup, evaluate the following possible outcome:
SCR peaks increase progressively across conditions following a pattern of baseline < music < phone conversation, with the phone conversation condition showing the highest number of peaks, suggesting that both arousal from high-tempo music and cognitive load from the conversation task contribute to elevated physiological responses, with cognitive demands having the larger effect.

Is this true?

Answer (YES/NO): NO